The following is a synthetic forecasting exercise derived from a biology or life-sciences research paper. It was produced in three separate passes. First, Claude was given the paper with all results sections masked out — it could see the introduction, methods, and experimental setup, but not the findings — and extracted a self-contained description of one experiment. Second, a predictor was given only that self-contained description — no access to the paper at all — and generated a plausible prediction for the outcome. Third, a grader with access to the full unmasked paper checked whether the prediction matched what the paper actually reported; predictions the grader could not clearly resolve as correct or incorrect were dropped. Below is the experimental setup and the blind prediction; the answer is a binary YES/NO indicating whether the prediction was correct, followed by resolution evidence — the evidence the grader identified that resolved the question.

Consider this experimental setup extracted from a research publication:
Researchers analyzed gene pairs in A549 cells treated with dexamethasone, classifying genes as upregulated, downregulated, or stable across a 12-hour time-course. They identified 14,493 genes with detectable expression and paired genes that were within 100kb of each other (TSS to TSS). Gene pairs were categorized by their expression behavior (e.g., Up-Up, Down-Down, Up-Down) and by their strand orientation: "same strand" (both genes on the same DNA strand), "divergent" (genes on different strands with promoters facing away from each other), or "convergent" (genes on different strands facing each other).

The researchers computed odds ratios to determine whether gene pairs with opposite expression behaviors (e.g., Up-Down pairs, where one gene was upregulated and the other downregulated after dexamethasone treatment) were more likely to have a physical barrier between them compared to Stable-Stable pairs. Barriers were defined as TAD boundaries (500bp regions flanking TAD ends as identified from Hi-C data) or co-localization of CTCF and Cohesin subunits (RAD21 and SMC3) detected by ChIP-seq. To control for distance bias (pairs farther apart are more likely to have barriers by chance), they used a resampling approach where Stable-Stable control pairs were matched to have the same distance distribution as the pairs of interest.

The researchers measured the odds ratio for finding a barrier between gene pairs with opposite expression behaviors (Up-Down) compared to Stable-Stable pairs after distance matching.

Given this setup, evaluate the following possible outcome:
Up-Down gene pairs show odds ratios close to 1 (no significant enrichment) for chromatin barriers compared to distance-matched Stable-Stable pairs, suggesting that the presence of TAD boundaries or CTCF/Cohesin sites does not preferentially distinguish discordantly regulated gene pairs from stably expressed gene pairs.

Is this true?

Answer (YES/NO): NO